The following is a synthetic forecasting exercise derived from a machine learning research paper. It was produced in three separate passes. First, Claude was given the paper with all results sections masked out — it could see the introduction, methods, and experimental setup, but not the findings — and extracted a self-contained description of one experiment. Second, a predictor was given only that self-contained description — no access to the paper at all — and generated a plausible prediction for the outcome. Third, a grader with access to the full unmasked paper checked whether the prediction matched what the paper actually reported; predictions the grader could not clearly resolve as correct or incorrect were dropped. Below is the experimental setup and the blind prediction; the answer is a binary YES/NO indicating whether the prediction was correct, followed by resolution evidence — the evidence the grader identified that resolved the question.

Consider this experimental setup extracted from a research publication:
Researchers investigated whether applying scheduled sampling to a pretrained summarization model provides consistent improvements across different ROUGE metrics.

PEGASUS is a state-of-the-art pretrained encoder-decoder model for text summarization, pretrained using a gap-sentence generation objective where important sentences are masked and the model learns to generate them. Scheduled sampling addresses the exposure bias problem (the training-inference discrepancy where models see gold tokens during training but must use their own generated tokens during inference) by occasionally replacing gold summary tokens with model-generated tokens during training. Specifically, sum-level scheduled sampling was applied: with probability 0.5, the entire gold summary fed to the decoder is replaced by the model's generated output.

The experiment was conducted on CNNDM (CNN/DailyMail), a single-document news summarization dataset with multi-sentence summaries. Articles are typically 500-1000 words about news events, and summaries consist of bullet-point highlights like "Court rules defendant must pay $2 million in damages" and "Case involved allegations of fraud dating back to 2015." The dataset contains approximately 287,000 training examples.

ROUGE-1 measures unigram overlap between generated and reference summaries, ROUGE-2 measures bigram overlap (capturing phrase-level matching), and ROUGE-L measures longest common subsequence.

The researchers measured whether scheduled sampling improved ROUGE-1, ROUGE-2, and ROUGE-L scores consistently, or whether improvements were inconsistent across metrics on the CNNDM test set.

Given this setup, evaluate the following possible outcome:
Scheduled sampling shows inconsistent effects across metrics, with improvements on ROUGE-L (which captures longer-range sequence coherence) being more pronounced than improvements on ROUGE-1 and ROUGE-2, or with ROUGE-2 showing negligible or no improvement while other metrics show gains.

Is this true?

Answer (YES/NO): YES